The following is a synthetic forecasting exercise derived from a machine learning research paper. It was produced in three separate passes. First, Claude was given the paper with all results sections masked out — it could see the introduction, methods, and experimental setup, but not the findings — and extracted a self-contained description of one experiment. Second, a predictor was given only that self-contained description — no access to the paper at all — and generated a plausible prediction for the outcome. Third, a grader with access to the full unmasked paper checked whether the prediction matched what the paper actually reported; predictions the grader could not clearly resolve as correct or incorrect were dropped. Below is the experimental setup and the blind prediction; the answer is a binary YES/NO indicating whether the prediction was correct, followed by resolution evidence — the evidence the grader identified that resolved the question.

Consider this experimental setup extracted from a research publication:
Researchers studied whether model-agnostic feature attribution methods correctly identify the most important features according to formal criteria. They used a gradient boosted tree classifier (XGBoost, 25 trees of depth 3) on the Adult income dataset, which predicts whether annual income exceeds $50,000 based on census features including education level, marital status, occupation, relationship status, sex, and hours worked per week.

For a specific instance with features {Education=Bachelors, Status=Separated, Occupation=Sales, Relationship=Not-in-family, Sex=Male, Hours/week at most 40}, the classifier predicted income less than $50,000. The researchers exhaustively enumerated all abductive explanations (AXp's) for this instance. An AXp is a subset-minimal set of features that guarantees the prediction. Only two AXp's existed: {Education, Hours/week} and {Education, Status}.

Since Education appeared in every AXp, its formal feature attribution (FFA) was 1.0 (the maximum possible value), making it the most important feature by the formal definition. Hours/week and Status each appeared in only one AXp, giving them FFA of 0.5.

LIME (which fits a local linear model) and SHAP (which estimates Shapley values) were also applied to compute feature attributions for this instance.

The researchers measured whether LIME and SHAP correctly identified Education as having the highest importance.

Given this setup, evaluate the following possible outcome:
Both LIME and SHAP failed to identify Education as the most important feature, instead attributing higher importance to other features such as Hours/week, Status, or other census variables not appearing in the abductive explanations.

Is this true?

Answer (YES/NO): YES